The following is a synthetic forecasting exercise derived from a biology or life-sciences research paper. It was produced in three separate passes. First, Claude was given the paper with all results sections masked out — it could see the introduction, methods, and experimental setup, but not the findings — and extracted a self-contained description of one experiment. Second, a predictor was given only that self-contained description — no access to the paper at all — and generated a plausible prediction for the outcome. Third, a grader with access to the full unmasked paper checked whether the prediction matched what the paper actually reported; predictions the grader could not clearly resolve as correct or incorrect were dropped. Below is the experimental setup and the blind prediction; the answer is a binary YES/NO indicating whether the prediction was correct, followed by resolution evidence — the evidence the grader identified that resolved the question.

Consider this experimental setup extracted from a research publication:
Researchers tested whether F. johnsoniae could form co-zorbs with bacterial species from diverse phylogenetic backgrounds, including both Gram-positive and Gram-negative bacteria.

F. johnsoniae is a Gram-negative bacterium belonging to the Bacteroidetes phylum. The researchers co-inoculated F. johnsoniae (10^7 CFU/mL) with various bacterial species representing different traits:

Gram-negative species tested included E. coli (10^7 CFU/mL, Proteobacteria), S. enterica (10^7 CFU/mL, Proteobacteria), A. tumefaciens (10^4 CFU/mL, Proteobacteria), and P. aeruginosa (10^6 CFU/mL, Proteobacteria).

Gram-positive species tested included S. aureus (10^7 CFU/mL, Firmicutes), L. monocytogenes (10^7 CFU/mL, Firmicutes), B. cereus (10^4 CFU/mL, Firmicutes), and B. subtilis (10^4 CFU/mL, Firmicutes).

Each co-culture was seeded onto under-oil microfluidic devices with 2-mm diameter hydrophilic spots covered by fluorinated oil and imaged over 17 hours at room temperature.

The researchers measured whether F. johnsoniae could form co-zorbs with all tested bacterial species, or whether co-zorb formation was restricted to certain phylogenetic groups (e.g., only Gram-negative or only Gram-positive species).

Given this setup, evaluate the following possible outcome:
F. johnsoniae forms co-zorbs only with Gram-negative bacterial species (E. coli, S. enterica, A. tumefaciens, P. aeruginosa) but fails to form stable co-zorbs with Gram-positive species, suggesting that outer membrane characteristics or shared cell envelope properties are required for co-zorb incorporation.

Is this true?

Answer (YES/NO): NO